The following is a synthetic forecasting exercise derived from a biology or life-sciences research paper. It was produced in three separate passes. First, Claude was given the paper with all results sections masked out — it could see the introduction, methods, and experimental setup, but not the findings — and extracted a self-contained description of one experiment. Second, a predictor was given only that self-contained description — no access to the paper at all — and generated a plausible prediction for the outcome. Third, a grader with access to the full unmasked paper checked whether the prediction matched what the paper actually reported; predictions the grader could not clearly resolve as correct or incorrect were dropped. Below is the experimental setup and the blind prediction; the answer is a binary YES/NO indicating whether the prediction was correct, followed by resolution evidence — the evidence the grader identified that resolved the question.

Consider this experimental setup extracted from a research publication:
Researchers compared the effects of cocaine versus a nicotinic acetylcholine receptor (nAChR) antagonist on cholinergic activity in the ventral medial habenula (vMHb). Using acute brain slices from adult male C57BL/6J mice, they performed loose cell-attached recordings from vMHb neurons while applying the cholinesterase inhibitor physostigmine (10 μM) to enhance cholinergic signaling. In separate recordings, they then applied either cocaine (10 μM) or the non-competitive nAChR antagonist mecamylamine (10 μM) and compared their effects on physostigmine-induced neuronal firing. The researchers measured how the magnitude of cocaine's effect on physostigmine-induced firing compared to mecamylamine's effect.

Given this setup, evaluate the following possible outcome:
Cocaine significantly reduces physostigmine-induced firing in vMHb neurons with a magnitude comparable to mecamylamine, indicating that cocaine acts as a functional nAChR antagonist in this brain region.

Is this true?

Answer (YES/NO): YES